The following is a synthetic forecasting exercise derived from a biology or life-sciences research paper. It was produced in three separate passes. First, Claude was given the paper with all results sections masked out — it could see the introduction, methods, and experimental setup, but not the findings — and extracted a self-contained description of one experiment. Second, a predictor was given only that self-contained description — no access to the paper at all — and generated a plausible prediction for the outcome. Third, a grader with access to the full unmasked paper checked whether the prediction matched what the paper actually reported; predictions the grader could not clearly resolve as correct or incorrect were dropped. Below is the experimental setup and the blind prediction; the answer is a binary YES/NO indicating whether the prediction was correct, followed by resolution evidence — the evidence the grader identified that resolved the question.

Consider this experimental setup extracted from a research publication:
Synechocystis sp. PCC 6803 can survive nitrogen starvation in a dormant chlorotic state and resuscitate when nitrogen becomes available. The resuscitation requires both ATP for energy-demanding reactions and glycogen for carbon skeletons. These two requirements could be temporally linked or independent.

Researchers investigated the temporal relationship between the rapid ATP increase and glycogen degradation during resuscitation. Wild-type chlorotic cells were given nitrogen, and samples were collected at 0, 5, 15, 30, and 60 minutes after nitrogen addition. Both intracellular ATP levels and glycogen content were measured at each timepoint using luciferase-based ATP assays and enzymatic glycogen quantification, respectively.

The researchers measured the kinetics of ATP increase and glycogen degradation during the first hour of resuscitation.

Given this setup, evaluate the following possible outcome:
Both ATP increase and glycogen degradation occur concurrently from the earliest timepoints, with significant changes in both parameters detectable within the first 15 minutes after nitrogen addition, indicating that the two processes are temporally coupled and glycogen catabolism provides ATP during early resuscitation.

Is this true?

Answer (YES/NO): NO